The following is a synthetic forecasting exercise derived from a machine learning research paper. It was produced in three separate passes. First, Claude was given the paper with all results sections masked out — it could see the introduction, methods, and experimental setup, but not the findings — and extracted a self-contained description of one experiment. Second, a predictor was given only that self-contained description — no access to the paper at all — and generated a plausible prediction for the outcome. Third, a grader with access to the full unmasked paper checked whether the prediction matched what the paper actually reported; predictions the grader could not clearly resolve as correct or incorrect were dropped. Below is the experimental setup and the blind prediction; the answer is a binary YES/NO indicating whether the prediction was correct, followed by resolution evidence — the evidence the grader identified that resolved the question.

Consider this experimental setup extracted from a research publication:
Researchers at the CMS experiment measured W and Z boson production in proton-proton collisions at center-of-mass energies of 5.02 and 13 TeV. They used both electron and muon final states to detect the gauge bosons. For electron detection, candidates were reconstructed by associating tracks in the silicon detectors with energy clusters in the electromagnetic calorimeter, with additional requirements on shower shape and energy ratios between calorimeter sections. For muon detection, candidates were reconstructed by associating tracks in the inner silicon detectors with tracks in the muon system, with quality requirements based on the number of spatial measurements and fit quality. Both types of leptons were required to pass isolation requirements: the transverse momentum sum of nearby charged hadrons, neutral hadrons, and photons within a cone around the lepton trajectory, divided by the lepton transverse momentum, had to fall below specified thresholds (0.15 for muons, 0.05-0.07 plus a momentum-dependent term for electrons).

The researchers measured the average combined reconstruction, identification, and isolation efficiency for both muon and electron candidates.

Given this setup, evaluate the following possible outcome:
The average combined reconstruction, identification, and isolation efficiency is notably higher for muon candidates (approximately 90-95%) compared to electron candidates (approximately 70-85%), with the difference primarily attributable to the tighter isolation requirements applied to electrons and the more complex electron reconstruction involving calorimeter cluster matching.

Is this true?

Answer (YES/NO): YES